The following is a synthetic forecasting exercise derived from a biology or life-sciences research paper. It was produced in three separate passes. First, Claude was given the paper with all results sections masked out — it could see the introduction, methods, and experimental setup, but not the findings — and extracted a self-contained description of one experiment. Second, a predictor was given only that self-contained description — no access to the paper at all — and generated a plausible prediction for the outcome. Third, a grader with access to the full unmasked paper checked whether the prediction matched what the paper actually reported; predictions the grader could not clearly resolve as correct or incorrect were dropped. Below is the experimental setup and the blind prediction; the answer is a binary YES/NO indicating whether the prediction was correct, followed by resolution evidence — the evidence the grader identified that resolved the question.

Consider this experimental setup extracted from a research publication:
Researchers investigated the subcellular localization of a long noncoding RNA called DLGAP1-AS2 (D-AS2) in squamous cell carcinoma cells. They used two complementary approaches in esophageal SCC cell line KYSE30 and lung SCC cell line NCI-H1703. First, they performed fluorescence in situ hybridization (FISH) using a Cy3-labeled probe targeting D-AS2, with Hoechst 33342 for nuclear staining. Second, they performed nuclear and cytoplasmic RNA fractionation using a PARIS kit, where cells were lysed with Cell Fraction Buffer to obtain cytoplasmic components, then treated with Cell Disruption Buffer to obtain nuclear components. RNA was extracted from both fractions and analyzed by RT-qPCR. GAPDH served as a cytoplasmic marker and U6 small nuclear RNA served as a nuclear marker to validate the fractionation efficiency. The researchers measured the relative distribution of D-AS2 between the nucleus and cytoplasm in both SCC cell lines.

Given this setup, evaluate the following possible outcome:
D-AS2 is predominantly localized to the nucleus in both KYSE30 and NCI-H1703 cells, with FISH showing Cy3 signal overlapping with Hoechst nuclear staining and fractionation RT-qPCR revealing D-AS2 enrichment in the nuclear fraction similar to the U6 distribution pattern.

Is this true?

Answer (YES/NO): YES